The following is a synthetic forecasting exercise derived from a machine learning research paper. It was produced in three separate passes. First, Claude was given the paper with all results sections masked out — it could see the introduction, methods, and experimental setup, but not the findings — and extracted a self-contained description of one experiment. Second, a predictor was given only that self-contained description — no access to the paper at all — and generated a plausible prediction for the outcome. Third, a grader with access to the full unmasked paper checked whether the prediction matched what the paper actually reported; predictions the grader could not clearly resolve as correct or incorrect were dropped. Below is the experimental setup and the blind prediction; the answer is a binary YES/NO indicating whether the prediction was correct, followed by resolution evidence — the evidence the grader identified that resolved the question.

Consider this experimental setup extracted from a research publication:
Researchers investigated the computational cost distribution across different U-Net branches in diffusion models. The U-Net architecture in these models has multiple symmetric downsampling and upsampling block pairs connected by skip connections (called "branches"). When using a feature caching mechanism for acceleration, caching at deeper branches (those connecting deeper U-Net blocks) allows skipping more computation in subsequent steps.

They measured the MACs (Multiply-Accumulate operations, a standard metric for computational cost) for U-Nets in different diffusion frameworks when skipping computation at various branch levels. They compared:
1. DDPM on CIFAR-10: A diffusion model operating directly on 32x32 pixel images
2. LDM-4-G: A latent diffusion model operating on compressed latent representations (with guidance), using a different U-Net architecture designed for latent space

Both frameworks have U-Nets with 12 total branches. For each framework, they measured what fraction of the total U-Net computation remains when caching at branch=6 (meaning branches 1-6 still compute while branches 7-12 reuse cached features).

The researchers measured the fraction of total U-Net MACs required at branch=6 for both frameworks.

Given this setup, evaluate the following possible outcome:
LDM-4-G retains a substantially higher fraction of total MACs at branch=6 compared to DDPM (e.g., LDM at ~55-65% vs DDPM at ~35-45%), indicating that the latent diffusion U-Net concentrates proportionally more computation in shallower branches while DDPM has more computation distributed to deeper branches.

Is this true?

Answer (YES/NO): NO